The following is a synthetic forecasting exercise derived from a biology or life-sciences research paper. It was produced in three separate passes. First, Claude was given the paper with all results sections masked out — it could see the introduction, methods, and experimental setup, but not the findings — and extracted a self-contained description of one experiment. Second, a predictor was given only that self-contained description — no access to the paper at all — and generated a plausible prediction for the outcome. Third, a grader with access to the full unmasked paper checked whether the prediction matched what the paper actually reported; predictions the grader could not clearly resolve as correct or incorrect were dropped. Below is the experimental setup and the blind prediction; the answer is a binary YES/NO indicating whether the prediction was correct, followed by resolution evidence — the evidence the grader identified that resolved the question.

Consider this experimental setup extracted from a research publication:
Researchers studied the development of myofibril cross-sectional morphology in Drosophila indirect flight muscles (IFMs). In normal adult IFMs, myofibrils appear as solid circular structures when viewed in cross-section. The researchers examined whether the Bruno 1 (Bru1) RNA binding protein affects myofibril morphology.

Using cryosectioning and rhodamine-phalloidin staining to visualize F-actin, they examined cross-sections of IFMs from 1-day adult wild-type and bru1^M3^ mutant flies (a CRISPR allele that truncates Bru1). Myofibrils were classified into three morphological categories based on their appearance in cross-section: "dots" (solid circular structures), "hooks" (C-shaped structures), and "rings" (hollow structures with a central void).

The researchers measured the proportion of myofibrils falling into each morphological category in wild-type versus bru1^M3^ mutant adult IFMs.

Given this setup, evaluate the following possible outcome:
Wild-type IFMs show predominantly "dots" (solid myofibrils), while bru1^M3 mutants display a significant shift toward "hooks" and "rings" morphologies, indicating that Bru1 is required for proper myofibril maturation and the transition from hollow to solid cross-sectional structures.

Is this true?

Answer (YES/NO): NO